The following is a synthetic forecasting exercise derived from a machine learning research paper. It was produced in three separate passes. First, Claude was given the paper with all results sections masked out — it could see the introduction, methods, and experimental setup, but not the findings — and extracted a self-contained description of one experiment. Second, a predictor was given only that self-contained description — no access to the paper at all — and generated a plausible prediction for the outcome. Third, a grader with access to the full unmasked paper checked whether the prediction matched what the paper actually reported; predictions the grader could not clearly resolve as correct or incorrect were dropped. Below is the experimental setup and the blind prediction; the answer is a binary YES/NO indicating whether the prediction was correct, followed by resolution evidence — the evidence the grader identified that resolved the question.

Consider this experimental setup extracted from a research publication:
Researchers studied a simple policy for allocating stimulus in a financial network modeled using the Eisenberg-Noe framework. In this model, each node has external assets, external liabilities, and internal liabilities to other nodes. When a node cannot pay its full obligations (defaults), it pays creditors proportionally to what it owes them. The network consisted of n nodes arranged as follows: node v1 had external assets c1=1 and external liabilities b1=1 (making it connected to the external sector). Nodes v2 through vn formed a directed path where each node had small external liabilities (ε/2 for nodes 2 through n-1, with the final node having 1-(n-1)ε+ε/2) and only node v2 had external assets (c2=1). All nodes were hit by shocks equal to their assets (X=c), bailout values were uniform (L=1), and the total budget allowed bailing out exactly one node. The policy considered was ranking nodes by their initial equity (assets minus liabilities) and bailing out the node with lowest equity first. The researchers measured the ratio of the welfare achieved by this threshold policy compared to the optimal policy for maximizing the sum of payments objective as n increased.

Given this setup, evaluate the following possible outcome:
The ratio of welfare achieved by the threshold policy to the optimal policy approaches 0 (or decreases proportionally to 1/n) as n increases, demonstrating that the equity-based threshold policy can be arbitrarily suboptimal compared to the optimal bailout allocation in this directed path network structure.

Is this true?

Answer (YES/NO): YES